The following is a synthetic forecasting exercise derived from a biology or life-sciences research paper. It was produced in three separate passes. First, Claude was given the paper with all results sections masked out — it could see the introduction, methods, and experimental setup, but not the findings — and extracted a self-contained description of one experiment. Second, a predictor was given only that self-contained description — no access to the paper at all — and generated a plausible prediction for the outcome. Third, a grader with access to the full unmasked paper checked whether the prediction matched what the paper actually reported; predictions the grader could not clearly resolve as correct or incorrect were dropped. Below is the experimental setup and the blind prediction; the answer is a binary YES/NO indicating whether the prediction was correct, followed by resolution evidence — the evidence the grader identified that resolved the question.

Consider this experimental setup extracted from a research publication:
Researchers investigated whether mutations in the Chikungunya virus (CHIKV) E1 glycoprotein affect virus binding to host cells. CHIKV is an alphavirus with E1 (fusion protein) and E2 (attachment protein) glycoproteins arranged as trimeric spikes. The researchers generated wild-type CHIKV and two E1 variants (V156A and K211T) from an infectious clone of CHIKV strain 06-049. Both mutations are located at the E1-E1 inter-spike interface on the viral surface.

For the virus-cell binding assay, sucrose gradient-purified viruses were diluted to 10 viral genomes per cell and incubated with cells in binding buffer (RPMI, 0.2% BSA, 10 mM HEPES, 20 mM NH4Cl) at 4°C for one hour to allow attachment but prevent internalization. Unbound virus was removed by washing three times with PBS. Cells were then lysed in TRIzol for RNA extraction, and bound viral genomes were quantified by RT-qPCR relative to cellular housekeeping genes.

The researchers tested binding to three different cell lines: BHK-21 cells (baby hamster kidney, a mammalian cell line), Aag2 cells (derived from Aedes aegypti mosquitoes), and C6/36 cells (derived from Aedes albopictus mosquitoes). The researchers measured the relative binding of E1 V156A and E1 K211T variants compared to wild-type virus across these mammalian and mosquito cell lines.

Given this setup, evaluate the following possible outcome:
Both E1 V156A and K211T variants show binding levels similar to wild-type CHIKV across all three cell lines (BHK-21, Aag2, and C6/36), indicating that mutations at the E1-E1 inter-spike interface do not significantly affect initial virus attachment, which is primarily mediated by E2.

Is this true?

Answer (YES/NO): NO